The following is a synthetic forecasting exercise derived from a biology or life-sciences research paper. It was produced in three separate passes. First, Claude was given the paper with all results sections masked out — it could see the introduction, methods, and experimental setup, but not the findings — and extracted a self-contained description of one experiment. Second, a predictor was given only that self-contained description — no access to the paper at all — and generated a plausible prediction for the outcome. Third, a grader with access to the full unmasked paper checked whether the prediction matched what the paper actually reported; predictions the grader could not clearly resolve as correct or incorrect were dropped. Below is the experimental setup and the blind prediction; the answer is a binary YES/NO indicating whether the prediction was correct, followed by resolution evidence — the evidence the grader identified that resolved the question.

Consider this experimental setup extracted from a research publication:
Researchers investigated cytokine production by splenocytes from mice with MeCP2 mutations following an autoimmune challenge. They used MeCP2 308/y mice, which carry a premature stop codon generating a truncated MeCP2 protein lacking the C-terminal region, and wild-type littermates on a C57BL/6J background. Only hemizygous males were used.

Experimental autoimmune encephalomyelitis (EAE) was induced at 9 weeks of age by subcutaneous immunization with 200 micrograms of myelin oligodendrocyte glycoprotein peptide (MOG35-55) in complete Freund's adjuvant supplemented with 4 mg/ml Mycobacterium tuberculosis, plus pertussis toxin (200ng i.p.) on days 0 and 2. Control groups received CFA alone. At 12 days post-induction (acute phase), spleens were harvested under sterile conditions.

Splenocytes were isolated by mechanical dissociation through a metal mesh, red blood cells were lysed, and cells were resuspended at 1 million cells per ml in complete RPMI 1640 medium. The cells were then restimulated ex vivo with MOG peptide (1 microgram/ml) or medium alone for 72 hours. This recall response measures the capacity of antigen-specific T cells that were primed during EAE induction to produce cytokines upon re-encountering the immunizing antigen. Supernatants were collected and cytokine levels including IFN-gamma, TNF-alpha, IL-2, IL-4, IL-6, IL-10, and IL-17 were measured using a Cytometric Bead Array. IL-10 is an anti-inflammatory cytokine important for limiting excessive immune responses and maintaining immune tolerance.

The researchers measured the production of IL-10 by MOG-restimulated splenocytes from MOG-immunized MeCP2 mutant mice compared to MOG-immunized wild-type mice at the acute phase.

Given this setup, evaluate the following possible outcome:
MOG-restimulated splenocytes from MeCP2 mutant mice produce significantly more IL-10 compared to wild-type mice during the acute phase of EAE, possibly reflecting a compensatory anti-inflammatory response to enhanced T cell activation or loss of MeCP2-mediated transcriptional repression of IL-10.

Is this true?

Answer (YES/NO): NO